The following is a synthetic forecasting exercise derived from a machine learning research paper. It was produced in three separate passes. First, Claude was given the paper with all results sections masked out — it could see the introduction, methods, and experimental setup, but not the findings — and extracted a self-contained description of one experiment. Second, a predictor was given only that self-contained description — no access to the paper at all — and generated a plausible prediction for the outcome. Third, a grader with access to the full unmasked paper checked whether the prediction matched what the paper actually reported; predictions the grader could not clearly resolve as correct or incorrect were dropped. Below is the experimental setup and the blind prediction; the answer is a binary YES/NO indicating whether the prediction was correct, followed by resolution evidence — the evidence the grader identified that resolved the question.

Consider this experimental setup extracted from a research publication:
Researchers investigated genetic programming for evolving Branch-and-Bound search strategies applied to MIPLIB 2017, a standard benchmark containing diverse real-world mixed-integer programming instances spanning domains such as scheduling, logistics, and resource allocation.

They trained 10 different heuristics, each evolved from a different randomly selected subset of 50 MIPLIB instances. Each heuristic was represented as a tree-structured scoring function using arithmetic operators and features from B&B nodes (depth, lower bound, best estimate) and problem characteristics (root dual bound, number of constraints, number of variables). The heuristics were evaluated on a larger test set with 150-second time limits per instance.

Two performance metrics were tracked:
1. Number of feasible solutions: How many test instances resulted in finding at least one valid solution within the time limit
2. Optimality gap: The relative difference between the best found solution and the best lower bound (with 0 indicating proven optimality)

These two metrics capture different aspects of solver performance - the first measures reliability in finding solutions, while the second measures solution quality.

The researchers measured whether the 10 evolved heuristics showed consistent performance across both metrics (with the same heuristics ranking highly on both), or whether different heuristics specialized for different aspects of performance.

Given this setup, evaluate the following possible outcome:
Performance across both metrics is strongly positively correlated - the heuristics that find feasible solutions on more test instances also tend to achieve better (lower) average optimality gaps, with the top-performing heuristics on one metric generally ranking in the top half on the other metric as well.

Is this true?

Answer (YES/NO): NO